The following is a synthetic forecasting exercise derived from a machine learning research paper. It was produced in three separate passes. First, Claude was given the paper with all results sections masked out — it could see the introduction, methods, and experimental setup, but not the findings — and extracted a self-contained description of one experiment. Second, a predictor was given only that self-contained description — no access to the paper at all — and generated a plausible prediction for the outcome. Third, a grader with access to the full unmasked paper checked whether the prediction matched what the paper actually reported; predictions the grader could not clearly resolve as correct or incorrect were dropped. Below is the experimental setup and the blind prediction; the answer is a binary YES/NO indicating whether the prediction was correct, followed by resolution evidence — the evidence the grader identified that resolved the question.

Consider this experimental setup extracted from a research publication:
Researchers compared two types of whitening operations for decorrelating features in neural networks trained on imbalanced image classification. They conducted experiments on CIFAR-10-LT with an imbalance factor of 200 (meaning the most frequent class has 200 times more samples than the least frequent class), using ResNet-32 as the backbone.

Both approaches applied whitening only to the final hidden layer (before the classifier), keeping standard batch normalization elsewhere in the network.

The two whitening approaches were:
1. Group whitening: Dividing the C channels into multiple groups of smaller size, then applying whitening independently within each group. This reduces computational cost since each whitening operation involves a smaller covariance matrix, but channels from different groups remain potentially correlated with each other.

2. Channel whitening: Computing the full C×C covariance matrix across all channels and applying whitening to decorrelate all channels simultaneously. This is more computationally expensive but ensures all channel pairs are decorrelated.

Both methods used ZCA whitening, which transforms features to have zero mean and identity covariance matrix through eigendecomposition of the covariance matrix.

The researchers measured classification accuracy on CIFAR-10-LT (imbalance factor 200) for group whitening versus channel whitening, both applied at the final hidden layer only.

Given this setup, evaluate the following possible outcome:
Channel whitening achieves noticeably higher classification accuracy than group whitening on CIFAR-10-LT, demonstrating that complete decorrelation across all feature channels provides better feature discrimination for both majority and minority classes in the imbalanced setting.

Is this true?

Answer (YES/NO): YES